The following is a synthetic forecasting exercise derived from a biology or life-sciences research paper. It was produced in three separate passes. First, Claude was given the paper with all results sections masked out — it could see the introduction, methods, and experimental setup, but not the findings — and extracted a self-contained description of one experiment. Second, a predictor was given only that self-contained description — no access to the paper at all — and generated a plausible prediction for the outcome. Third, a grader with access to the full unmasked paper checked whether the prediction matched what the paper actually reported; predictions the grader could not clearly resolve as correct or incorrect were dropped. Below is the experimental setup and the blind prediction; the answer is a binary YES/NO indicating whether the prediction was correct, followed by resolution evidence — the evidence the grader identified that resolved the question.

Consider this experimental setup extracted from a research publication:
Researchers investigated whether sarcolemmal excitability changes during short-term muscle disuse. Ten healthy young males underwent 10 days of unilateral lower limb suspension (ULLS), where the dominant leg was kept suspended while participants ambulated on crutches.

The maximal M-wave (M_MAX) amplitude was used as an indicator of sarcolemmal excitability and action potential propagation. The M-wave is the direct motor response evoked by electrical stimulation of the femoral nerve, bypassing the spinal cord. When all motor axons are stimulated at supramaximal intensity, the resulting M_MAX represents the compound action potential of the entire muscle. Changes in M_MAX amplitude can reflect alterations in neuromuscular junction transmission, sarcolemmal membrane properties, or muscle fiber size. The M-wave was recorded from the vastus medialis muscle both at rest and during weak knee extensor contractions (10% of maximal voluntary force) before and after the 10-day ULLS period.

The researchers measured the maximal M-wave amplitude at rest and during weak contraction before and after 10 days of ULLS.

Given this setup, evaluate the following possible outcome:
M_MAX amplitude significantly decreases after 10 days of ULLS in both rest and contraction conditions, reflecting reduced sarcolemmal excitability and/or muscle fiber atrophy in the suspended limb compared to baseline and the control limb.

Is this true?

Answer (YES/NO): NO